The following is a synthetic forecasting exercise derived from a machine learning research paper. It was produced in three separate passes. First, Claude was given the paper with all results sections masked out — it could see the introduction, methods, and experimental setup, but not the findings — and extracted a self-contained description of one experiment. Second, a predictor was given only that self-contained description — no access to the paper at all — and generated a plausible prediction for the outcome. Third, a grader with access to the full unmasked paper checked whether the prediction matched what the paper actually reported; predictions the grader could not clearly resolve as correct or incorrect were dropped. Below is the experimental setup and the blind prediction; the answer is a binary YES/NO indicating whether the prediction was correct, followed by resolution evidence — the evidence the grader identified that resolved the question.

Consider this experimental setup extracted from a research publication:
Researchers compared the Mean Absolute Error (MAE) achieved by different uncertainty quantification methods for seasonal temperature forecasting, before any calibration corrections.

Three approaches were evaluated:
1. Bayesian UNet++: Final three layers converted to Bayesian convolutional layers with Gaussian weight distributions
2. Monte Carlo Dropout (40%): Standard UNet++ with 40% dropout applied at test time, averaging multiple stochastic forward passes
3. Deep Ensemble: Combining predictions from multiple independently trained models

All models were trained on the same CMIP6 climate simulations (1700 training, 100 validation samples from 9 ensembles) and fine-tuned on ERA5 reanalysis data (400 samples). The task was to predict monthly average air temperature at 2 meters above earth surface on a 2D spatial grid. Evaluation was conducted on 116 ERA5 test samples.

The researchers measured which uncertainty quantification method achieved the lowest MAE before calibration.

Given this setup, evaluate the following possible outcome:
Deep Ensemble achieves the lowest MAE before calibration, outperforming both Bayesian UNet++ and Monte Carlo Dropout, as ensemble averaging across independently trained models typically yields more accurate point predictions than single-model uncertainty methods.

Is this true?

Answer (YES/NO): NO